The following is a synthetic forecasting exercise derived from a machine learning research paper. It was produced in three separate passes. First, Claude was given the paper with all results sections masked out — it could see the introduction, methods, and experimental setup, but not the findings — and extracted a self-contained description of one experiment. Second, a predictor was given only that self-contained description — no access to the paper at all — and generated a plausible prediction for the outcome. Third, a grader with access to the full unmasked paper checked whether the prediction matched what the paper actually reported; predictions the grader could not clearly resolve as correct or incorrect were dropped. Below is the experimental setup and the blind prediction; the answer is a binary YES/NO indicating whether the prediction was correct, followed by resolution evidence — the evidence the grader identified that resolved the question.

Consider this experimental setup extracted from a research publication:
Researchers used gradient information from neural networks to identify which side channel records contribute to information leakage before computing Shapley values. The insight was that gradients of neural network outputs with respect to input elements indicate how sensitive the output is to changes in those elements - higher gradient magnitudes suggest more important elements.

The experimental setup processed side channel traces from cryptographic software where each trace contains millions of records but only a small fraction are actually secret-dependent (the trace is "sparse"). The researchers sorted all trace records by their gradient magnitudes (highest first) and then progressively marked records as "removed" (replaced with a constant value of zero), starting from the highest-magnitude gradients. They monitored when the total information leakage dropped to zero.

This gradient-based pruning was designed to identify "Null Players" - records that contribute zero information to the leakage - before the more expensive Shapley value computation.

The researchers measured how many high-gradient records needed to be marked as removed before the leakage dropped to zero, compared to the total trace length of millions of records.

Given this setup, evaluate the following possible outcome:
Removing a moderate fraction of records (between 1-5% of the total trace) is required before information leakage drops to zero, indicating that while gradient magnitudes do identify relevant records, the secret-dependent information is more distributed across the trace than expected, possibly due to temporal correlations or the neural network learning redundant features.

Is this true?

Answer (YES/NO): NO